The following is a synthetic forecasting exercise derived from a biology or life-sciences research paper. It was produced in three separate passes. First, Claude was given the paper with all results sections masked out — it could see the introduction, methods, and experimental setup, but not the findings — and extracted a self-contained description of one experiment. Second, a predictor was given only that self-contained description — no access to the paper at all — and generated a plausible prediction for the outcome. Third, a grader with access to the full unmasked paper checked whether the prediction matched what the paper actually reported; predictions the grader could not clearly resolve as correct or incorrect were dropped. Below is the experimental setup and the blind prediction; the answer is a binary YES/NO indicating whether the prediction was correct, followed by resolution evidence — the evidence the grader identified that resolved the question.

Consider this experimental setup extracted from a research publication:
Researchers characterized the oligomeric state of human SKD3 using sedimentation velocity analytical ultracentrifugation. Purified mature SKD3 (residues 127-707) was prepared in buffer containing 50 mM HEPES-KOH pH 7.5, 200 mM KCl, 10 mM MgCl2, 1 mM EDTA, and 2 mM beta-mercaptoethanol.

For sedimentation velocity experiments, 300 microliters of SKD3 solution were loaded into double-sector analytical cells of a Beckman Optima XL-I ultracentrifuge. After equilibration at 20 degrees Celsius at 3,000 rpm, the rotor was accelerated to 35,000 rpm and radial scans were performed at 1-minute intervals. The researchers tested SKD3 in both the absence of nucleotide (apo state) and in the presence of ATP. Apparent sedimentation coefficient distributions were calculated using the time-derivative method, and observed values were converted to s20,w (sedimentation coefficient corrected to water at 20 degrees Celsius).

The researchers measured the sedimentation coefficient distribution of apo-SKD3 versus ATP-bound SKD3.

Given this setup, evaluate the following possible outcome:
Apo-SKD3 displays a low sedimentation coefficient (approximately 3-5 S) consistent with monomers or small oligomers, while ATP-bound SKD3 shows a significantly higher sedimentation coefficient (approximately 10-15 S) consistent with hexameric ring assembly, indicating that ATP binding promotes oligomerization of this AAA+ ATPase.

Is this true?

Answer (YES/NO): NO